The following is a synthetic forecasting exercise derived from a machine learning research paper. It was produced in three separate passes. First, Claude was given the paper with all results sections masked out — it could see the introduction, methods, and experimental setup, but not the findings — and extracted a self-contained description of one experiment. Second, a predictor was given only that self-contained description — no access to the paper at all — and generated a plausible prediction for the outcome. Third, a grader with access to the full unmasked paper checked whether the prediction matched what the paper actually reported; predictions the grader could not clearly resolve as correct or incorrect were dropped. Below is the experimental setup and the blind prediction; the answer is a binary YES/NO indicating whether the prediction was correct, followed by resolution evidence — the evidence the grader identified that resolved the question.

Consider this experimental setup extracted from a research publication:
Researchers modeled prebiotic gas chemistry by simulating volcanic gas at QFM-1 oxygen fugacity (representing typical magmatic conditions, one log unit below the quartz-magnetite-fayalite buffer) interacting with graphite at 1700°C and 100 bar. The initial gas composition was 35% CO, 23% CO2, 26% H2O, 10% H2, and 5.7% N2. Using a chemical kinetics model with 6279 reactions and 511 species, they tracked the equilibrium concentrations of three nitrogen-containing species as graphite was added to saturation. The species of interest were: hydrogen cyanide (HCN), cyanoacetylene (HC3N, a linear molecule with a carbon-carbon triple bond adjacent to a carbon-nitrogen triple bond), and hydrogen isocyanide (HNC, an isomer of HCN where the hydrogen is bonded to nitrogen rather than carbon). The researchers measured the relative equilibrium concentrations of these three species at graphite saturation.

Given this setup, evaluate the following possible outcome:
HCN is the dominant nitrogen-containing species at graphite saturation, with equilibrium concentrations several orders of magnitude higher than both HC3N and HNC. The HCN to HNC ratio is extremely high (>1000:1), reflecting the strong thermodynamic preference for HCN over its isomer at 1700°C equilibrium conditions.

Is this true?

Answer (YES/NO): NO